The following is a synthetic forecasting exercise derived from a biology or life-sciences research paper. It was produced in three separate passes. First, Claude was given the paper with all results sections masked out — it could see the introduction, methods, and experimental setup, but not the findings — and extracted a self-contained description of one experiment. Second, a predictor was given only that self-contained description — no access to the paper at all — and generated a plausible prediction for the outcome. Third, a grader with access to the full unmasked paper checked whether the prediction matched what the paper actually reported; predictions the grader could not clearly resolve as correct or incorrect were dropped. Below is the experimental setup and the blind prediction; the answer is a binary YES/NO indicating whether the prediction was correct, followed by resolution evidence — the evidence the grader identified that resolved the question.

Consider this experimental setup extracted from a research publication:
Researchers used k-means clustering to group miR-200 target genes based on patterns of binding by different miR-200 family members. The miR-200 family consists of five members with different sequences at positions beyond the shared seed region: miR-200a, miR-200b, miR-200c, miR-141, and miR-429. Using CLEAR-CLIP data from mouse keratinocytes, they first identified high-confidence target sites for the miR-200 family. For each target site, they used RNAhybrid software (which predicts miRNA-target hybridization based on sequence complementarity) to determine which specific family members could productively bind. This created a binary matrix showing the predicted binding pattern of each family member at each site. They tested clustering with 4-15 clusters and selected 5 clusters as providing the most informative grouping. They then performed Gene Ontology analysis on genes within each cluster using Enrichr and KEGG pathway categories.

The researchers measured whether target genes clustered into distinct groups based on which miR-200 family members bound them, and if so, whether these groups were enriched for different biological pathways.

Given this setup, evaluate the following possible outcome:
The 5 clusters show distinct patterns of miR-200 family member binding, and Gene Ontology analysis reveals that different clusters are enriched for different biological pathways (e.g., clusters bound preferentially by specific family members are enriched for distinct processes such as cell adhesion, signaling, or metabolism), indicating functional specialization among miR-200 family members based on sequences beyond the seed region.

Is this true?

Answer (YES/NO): NO